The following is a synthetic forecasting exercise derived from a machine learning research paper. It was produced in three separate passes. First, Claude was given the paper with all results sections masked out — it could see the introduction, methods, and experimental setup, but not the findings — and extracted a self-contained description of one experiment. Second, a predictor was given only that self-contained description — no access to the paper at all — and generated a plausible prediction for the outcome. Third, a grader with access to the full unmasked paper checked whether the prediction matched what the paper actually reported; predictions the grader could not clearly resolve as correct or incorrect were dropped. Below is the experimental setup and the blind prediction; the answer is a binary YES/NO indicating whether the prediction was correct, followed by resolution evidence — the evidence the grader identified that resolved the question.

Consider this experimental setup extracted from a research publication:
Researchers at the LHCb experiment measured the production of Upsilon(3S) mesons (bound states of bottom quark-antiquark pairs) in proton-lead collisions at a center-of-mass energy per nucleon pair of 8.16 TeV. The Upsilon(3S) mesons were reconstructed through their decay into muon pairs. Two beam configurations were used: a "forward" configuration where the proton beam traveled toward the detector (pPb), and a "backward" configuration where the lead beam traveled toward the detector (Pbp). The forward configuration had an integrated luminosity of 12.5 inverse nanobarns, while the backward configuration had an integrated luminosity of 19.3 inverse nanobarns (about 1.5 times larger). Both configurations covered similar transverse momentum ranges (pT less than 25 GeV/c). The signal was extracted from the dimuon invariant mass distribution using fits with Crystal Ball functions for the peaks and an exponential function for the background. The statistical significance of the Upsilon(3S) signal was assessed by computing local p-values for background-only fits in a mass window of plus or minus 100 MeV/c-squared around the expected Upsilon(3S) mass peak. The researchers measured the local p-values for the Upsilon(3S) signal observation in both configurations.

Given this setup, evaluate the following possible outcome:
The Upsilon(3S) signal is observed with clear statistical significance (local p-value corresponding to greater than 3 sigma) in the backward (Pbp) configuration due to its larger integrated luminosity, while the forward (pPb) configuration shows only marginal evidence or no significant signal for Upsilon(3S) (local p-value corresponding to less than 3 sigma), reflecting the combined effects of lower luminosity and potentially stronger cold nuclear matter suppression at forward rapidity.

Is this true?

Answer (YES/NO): NO